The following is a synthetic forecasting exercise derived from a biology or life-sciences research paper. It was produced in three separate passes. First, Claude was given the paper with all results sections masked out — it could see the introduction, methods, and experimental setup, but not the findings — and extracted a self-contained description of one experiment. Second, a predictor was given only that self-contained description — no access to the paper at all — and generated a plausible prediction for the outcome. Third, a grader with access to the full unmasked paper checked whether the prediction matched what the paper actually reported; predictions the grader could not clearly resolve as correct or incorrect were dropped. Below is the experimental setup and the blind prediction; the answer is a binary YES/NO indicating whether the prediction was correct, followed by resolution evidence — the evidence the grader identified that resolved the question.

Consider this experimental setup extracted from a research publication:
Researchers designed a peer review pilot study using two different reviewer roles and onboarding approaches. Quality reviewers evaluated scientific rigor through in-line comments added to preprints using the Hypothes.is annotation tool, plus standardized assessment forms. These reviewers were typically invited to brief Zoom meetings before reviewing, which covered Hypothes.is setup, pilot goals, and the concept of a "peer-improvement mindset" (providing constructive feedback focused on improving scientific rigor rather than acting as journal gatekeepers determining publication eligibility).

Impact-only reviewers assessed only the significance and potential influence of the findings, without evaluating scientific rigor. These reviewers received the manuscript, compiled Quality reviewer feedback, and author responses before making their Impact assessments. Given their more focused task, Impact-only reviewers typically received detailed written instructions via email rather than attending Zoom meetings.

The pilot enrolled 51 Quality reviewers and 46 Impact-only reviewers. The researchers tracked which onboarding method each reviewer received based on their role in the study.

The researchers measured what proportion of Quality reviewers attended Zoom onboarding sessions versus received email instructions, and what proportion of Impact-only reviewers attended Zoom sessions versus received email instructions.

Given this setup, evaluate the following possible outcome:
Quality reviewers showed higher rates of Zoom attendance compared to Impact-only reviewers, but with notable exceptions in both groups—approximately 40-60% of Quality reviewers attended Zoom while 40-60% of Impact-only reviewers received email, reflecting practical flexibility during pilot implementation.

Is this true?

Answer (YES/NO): NO